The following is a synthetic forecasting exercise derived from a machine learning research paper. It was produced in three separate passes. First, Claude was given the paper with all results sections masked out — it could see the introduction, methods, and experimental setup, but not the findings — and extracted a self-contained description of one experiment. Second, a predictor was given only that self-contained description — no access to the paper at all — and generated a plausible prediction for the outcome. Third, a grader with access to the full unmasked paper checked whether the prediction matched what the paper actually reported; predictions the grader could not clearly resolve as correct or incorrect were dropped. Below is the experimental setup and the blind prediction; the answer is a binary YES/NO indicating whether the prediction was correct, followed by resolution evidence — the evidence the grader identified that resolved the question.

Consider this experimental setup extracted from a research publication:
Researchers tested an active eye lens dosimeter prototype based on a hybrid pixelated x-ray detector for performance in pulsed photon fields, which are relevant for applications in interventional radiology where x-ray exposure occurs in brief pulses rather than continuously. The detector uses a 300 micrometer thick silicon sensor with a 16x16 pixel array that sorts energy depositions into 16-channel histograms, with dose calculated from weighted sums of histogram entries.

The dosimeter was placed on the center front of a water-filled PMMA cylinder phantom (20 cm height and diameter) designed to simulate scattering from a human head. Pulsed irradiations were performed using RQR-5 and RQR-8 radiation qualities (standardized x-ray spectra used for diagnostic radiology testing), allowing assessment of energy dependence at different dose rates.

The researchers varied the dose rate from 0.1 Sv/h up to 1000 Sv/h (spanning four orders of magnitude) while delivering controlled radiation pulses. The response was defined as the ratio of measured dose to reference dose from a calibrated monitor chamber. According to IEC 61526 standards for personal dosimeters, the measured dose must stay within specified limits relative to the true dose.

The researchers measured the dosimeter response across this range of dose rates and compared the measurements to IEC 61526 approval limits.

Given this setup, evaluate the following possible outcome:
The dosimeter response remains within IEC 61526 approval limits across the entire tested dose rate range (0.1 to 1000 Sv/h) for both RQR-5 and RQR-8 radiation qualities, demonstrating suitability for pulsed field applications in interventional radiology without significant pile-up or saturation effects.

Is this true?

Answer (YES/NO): NO